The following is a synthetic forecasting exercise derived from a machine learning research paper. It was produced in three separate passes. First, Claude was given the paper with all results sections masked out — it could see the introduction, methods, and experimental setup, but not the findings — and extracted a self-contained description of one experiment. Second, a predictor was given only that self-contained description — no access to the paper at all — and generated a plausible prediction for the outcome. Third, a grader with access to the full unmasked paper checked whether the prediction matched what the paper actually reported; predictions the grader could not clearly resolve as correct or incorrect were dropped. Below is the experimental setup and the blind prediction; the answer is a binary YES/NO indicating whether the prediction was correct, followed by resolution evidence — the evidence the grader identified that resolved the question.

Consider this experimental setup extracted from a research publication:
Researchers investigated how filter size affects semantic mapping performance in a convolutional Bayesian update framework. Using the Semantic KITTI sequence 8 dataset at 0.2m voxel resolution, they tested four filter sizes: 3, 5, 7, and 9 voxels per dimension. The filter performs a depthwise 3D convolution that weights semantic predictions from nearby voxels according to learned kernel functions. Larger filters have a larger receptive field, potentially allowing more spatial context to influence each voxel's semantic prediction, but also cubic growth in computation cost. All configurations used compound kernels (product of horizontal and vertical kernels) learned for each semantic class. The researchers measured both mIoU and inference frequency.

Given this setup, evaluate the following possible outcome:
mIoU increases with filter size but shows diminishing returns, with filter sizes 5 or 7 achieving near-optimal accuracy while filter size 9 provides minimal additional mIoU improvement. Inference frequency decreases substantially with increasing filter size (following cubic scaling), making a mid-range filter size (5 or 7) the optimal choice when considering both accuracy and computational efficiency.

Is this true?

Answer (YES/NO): YES